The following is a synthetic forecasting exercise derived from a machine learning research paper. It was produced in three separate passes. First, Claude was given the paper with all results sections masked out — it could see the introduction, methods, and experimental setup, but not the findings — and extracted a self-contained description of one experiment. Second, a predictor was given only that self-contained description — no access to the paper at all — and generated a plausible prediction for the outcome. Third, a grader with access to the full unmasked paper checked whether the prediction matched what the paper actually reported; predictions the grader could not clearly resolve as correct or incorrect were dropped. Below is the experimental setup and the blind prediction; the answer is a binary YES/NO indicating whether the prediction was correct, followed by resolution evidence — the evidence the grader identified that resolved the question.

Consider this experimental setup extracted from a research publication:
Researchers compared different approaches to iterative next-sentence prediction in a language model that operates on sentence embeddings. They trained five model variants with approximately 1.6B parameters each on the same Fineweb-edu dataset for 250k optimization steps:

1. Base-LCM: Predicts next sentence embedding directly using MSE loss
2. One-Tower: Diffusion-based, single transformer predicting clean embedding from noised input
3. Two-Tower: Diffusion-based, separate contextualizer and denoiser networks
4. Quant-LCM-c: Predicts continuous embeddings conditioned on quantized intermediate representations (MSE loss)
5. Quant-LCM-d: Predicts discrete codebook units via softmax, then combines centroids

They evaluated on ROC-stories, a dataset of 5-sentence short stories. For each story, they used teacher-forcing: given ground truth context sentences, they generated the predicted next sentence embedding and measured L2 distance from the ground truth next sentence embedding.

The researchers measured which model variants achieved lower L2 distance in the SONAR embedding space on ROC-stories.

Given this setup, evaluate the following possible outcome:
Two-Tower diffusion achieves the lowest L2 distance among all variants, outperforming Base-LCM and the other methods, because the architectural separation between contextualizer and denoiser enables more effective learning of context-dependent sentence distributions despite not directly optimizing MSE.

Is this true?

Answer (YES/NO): NO